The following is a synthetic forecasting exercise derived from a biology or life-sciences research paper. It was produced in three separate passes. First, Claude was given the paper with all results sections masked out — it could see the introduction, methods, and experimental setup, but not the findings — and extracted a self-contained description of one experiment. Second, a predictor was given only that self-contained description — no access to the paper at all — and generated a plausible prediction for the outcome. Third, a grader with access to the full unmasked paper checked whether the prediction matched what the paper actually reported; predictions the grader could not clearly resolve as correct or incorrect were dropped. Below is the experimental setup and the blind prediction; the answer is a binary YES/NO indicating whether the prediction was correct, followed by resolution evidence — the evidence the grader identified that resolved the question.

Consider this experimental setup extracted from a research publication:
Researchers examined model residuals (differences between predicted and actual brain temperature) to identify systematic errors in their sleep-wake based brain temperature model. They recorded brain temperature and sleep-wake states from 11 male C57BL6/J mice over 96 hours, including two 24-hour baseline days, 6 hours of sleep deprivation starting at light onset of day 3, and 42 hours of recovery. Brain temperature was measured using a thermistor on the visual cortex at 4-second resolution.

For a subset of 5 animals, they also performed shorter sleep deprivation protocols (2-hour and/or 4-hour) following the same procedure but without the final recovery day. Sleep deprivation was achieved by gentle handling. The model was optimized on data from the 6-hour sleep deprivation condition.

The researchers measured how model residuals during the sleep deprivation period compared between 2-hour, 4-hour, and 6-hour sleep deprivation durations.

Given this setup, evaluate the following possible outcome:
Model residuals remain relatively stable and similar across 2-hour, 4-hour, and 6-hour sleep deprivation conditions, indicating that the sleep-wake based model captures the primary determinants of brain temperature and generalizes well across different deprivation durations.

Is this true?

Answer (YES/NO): YES